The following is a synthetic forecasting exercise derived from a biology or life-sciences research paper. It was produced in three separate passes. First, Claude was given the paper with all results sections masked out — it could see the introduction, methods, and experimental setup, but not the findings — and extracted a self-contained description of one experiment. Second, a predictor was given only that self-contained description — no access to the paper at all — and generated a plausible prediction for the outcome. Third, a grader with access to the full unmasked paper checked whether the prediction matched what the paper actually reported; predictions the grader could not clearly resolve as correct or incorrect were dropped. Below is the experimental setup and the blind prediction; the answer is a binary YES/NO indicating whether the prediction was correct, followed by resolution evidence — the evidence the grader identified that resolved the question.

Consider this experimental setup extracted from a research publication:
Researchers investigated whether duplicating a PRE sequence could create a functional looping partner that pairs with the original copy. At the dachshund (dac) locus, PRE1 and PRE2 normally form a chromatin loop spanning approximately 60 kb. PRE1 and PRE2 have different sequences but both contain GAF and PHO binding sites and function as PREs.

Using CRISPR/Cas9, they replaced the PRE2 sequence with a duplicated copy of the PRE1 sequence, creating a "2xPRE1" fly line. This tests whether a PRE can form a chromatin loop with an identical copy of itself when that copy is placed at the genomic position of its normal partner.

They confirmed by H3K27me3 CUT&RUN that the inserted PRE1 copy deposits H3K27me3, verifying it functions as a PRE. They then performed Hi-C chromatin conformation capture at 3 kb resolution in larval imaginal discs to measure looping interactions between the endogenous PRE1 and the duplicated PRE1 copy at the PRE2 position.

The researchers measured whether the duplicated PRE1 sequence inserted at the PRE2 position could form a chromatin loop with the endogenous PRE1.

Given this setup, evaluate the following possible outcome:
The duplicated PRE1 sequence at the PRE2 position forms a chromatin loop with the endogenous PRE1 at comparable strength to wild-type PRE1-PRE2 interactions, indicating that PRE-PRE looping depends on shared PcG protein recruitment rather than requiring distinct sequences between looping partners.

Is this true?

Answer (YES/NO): NO